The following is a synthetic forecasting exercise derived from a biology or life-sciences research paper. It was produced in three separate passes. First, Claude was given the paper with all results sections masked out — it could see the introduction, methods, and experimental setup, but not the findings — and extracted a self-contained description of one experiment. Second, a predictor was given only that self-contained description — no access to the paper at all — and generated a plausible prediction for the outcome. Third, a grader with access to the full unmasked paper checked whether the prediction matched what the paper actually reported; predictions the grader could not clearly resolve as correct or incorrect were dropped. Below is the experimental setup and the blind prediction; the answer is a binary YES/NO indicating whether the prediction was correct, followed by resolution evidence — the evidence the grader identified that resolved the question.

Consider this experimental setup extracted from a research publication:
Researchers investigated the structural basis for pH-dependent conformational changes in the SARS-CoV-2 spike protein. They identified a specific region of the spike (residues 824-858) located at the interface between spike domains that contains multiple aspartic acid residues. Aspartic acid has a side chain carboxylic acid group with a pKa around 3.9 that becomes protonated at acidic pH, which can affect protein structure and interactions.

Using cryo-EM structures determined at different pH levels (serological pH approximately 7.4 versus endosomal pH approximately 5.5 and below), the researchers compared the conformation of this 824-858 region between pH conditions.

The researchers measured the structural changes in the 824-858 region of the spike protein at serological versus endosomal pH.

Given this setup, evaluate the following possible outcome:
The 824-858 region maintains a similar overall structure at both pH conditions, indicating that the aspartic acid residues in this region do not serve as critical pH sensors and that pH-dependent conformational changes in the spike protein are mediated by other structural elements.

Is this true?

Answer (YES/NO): NO